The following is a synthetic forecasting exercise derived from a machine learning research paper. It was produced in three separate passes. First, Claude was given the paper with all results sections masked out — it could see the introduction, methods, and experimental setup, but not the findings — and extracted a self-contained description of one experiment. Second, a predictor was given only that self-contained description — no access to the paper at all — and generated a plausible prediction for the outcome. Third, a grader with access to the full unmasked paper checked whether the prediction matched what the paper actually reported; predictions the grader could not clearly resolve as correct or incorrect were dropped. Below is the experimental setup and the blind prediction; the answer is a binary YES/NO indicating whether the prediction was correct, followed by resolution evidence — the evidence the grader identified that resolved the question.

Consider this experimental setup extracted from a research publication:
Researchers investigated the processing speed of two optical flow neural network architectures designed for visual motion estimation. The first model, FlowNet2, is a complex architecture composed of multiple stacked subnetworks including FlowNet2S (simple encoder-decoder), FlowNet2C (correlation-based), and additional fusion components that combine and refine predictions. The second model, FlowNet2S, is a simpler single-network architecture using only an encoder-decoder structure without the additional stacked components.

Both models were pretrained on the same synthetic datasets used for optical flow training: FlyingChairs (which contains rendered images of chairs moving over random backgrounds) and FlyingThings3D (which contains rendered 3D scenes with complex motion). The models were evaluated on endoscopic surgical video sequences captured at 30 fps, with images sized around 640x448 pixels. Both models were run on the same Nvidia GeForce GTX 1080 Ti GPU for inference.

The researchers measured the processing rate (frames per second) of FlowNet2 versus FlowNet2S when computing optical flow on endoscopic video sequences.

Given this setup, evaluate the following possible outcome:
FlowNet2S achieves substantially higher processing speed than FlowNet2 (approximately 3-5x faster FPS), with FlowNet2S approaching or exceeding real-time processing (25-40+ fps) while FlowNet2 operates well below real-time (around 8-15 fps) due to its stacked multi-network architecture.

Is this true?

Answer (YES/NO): NO